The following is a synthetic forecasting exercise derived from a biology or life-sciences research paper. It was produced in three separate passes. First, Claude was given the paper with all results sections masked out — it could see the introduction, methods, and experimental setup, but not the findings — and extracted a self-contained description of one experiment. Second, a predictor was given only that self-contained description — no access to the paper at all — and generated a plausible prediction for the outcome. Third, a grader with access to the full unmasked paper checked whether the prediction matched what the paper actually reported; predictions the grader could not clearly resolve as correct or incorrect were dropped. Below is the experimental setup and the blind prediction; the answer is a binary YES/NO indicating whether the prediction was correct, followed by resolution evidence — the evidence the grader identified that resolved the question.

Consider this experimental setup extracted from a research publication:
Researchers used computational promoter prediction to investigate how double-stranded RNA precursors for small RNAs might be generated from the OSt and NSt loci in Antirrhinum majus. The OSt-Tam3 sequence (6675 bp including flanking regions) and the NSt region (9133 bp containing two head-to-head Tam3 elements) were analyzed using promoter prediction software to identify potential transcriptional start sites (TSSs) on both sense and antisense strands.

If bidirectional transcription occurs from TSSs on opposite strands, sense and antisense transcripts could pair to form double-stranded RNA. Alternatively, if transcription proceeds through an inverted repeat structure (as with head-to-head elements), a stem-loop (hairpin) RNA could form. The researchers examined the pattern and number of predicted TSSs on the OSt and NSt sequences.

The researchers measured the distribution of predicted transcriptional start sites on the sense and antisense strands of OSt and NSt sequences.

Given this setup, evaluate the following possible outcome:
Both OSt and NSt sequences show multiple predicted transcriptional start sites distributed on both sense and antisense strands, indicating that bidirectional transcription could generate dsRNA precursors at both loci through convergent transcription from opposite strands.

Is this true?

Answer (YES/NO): NO